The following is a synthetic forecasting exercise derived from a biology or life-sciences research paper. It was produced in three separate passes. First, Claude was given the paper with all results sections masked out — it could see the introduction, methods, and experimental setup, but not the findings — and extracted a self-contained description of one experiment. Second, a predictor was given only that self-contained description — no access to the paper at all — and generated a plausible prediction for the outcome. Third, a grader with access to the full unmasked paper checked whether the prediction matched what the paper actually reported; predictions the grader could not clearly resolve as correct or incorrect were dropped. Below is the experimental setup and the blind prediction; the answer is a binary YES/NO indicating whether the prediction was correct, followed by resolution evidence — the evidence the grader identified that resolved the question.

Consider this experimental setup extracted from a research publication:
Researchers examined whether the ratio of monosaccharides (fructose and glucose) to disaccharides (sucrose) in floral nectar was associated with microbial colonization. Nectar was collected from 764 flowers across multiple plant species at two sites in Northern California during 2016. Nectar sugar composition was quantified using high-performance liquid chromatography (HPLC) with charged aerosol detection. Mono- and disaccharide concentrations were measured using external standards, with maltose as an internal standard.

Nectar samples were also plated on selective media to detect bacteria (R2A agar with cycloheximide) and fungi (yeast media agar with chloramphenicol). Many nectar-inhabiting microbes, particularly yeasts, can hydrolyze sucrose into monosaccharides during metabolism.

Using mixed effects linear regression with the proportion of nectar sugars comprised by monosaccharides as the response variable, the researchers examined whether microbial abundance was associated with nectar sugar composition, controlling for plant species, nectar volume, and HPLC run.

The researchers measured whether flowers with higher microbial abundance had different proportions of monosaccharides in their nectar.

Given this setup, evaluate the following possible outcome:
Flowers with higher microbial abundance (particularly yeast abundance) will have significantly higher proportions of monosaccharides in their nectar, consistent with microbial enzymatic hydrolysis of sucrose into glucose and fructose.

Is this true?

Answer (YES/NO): NO